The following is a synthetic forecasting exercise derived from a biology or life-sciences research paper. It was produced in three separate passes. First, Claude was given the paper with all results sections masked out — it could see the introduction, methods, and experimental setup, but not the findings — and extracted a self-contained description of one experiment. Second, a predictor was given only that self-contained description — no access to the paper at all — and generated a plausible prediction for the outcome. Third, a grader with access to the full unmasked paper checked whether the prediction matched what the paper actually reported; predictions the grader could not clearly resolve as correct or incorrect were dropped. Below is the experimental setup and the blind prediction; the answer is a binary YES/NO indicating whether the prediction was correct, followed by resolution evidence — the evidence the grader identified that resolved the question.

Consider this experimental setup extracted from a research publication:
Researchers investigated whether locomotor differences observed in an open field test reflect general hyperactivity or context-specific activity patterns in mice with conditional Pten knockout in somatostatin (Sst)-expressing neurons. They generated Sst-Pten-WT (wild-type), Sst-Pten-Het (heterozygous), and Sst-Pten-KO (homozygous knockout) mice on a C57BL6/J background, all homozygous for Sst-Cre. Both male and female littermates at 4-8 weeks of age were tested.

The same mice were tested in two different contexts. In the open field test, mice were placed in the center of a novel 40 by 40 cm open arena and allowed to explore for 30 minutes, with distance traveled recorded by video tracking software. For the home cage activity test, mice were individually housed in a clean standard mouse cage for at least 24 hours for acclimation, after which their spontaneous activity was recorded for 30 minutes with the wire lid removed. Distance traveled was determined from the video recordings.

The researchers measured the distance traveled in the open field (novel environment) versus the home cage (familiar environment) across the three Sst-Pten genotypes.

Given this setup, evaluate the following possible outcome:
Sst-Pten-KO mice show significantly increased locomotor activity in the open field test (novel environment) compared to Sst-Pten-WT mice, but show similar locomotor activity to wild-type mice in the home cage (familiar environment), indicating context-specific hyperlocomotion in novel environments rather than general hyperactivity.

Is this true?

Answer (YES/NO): NO